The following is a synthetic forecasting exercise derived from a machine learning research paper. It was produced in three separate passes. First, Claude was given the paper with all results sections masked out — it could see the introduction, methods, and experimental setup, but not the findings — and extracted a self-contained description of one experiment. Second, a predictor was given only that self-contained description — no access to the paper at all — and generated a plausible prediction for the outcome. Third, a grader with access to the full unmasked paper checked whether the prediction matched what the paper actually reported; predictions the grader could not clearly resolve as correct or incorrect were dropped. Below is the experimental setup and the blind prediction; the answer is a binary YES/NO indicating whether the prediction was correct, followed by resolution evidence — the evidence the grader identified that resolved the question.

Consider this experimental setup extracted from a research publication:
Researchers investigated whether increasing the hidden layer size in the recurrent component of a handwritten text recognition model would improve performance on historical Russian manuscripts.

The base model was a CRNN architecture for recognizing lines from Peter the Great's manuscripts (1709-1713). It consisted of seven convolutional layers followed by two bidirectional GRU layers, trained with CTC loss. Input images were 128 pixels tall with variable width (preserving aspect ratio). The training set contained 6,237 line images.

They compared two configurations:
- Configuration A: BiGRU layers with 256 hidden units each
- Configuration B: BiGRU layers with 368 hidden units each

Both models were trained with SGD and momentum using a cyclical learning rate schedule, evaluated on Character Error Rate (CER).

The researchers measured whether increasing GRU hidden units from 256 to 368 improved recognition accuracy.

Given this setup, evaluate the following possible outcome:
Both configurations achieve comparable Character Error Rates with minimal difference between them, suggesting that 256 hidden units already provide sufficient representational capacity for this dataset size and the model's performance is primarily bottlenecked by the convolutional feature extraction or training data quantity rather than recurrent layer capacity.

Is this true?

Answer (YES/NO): NO